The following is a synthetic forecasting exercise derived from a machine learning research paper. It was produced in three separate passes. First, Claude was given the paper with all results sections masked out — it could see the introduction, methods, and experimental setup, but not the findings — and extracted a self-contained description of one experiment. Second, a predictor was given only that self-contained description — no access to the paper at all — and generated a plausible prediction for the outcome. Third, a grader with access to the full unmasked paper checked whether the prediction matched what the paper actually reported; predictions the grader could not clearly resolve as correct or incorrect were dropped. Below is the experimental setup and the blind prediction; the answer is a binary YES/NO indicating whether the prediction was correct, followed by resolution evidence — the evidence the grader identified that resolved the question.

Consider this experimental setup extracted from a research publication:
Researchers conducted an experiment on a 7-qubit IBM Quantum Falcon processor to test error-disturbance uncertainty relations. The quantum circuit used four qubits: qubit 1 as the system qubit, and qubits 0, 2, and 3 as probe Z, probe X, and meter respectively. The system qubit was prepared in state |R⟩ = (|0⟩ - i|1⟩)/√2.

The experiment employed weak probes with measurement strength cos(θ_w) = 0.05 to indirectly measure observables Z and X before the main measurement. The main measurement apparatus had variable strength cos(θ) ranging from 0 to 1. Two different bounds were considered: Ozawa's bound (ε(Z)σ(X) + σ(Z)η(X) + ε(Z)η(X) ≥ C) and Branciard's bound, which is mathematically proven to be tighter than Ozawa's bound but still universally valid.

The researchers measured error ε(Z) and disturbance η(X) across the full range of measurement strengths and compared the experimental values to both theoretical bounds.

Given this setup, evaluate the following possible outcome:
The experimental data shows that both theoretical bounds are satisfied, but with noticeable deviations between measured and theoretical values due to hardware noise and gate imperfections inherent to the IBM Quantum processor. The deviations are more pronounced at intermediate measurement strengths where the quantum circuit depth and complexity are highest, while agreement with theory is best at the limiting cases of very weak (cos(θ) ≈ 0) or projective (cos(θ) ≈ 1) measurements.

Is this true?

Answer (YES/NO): NO